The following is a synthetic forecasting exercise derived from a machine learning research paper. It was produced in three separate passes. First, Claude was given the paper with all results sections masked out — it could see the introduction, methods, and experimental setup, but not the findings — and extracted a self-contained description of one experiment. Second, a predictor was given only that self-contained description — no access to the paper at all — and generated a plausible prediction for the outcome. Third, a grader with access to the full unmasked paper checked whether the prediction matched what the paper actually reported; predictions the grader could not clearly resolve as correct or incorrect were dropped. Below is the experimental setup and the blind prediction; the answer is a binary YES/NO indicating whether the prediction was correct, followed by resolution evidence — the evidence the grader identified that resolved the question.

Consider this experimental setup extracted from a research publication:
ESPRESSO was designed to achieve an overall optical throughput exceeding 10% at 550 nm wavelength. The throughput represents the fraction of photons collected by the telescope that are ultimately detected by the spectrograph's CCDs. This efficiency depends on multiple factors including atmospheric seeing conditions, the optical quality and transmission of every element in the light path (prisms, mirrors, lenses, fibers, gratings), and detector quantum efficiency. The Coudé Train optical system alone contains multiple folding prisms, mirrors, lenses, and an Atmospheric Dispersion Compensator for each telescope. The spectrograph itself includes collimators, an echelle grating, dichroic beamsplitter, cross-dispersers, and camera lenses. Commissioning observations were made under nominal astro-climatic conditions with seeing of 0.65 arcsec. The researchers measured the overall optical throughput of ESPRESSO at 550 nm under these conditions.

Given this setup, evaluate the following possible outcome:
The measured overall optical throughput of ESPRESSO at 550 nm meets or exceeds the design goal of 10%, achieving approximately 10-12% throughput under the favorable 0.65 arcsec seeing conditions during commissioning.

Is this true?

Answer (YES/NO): YES